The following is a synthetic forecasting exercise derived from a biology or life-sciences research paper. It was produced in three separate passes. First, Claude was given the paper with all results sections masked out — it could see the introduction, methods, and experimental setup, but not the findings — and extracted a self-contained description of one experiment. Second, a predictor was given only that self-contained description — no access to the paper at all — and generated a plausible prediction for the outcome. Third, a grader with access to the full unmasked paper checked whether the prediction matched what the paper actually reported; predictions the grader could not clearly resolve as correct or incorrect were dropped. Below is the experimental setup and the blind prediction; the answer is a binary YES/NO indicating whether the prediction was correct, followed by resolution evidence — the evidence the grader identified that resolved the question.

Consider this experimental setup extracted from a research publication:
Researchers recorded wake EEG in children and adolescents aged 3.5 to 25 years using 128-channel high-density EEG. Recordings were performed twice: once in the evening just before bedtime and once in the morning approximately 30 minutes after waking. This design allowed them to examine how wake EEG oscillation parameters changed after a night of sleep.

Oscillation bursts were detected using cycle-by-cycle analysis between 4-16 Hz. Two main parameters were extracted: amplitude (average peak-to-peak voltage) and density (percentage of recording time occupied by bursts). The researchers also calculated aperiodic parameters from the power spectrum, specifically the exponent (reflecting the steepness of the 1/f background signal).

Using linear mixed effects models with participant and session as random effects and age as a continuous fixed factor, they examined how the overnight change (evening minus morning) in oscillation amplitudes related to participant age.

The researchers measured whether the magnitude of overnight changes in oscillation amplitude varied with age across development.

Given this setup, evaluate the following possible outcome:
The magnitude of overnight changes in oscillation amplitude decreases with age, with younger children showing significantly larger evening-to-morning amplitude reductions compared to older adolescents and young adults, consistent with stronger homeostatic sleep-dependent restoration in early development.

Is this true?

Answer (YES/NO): YES